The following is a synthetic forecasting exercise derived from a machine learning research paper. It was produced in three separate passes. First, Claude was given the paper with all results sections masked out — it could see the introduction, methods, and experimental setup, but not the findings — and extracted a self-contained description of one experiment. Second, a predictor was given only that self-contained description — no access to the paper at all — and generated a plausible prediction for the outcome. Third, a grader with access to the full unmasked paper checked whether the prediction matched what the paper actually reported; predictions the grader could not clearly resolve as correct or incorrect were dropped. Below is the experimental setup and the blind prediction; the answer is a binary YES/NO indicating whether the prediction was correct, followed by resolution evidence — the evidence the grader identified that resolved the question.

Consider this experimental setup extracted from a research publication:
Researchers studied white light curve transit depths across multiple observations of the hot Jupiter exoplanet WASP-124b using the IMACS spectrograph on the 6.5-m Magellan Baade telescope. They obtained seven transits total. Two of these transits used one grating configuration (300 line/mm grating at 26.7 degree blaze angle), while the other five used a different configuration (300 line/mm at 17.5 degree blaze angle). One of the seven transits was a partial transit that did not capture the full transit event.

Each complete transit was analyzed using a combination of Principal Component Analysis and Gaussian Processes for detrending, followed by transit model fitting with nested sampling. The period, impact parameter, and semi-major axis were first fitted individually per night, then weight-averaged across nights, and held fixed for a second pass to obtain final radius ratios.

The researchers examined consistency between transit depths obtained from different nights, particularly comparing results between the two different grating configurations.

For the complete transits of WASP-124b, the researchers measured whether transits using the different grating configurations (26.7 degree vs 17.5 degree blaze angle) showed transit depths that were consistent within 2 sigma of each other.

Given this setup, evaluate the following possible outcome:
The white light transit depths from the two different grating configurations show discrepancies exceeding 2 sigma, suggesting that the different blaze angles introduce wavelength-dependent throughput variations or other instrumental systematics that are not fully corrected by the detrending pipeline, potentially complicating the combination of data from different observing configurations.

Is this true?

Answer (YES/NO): NO